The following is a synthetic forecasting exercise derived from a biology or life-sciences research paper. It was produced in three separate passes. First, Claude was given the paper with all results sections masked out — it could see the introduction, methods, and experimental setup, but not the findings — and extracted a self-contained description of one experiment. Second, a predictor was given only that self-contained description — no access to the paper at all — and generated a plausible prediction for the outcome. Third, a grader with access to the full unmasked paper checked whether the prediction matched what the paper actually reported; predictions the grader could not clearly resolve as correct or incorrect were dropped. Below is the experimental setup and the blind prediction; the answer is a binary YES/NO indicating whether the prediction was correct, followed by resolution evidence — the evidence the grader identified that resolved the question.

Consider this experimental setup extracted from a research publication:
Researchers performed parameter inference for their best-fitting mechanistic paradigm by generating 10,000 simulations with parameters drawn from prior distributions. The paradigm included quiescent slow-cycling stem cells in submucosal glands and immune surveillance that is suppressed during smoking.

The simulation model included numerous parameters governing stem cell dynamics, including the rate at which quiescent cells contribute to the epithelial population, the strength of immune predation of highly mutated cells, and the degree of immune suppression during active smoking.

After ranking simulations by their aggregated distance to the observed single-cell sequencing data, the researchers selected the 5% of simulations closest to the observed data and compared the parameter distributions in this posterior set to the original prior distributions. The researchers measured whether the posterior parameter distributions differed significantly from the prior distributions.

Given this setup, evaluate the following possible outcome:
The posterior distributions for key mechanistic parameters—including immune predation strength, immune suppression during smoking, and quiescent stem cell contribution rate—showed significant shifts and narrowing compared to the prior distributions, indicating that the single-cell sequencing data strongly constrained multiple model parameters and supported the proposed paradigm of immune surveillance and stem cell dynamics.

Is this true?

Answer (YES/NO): YES